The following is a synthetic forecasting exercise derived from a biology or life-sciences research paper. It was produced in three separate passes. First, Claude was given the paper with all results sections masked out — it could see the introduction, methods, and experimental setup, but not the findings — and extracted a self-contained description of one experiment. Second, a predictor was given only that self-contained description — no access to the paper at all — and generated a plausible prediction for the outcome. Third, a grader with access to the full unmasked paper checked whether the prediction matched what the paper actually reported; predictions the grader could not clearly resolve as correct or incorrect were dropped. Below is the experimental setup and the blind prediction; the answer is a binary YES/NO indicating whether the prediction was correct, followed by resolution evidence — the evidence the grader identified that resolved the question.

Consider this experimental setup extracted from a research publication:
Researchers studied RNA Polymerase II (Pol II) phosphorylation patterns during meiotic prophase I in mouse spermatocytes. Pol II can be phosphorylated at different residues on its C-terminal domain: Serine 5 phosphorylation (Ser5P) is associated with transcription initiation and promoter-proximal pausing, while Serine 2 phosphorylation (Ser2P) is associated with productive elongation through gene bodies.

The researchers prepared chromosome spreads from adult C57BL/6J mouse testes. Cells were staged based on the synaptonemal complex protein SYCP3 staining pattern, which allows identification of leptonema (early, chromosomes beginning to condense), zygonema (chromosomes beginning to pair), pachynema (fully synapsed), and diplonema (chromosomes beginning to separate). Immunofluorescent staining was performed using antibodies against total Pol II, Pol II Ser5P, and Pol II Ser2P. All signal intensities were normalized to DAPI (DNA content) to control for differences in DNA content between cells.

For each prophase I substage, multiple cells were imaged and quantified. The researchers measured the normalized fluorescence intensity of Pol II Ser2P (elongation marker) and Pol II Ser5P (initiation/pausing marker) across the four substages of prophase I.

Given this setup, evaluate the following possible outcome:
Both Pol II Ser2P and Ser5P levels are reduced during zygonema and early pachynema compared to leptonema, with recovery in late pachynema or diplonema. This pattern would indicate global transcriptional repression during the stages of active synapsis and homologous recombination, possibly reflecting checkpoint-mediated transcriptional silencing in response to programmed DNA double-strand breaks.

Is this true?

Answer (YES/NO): NO